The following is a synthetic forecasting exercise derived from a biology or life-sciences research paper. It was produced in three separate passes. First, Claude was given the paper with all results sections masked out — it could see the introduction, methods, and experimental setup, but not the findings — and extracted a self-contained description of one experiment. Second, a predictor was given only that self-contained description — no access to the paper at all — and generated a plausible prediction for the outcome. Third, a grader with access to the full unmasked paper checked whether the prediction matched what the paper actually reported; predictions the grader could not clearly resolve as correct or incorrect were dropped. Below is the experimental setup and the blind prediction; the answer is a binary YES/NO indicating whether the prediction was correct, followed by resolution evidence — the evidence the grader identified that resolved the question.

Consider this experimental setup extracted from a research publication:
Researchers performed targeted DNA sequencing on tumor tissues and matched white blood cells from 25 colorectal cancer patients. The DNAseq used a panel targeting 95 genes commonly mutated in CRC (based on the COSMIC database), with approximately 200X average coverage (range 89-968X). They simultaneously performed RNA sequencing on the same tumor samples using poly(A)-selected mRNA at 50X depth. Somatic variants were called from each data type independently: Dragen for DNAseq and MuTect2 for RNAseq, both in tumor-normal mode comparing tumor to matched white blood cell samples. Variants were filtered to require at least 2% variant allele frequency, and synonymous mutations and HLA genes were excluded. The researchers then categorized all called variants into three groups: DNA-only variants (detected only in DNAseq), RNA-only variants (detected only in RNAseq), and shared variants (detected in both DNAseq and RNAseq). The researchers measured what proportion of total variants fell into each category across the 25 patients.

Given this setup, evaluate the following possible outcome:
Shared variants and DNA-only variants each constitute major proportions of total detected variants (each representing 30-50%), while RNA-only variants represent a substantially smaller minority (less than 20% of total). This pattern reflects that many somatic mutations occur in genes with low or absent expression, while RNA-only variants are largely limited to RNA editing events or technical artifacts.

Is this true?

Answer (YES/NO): NO